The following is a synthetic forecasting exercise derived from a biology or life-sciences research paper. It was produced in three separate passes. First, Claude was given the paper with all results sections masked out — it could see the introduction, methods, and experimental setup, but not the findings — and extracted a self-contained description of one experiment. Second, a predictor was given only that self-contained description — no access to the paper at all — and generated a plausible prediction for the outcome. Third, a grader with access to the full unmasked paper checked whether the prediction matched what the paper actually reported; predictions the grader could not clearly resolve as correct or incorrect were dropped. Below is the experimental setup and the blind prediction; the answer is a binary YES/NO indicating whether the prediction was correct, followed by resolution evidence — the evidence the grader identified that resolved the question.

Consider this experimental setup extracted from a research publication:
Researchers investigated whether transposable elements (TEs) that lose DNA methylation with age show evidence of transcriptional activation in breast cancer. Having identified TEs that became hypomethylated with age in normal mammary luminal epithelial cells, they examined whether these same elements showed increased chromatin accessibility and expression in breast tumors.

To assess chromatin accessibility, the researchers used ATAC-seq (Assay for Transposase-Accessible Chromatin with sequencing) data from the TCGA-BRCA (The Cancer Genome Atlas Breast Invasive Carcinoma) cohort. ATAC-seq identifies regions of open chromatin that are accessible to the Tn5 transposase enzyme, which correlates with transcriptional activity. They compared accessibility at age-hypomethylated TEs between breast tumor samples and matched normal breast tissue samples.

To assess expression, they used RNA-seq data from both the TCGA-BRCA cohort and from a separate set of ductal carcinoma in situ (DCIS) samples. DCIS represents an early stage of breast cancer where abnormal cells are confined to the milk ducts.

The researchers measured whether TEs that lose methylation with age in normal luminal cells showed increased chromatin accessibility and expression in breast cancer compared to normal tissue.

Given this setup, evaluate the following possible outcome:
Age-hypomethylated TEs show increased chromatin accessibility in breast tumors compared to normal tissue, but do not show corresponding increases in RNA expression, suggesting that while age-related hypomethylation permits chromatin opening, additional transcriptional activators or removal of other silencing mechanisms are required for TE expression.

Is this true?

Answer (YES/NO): NO